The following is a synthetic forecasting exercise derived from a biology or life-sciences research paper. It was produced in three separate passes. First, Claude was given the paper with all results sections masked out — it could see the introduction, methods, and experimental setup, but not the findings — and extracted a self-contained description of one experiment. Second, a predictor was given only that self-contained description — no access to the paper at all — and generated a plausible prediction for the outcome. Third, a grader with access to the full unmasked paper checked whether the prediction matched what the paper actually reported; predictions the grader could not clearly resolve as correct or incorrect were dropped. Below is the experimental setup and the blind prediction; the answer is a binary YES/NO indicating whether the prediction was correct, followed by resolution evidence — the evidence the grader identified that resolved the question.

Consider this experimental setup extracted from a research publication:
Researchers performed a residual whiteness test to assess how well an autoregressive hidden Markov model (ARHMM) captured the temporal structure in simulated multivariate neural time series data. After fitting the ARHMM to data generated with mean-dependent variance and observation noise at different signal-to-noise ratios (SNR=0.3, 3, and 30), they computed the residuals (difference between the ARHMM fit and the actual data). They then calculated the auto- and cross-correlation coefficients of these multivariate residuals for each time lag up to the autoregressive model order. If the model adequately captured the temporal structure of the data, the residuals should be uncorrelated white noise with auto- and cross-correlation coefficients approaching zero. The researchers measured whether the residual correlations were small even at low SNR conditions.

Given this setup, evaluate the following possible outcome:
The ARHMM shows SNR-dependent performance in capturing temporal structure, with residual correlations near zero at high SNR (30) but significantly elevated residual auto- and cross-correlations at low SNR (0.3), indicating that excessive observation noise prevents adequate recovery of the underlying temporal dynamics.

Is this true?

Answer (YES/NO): NO